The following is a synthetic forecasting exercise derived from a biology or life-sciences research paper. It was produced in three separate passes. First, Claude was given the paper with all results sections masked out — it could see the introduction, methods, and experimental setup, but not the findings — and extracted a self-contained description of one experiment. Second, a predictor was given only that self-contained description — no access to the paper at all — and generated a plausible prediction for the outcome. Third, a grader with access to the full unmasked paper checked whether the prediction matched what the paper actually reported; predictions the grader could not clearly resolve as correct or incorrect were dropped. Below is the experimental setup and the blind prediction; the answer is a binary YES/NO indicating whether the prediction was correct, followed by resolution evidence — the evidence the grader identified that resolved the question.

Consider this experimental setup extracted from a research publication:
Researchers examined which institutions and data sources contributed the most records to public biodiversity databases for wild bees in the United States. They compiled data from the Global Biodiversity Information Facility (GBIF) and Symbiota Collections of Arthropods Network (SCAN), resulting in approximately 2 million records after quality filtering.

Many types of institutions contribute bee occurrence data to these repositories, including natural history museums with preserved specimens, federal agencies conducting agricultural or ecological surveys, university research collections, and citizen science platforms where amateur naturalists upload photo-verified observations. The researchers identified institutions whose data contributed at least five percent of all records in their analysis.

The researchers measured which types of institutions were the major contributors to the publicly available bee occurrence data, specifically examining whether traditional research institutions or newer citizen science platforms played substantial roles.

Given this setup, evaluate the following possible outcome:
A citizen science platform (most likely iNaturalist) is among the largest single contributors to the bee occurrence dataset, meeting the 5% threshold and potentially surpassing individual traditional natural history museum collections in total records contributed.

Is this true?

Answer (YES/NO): YES